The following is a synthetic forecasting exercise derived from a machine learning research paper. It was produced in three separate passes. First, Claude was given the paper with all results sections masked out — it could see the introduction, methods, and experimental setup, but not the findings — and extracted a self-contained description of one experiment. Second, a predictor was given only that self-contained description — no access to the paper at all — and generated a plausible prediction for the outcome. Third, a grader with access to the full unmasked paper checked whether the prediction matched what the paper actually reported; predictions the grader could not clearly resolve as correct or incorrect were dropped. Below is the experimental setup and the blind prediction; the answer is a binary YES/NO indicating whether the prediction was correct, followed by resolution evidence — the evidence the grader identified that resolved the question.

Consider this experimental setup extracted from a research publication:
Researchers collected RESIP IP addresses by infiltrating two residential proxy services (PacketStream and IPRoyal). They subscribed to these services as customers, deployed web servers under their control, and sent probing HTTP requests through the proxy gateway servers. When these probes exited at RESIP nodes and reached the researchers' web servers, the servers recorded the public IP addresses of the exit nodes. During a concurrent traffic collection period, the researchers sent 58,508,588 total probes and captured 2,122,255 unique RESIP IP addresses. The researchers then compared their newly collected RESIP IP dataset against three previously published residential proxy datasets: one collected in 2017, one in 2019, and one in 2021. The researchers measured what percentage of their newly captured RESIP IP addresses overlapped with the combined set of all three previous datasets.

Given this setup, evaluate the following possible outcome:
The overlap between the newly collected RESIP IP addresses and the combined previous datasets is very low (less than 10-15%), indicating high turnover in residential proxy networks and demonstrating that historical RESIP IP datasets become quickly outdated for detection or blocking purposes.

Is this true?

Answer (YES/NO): YES